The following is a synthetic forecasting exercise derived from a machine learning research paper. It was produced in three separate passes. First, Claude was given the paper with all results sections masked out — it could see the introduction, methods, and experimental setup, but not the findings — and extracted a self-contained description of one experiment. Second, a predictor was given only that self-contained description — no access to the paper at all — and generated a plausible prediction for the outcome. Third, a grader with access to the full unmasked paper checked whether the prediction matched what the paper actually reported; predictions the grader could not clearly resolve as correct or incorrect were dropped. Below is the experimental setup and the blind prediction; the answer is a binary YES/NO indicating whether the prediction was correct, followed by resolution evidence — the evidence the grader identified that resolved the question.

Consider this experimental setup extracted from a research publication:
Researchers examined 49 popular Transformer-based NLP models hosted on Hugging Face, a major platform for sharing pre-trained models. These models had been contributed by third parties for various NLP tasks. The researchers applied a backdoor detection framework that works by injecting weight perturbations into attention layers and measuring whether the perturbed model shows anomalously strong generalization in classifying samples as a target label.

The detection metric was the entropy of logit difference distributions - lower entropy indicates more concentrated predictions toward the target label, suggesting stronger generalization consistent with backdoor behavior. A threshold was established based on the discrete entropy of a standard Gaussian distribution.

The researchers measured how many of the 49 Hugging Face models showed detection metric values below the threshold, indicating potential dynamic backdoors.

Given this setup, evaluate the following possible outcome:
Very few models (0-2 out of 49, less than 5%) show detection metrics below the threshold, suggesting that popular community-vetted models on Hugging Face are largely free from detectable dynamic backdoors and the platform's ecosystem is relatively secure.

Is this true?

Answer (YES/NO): NO